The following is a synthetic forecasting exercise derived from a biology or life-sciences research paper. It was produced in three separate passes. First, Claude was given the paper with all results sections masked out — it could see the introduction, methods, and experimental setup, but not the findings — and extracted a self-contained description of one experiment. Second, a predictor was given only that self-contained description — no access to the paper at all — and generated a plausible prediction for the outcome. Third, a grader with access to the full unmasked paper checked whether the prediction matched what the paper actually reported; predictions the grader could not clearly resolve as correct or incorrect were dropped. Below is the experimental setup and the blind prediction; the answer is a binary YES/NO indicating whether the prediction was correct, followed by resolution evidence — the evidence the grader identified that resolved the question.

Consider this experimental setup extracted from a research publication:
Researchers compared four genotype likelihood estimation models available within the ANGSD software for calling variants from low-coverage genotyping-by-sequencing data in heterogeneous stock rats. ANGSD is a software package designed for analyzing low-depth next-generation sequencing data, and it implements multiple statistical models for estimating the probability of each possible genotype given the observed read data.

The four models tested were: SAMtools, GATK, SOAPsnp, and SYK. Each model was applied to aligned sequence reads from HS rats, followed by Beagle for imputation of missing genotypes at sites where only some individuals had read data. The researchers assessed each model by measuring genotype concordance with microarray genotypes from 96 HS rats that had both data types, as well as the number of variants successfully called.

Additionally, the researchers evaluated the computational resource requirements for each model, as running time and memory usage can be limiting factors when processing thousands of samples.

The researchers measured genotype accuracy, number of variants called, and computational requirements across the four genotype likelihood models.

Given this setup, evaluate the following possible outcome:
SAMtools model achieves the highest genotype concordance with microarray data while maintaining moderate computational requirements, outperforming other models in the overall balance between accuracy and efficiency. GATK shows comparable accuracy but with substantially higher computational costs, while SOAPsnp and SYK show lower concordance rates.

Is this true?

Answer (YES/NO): NO